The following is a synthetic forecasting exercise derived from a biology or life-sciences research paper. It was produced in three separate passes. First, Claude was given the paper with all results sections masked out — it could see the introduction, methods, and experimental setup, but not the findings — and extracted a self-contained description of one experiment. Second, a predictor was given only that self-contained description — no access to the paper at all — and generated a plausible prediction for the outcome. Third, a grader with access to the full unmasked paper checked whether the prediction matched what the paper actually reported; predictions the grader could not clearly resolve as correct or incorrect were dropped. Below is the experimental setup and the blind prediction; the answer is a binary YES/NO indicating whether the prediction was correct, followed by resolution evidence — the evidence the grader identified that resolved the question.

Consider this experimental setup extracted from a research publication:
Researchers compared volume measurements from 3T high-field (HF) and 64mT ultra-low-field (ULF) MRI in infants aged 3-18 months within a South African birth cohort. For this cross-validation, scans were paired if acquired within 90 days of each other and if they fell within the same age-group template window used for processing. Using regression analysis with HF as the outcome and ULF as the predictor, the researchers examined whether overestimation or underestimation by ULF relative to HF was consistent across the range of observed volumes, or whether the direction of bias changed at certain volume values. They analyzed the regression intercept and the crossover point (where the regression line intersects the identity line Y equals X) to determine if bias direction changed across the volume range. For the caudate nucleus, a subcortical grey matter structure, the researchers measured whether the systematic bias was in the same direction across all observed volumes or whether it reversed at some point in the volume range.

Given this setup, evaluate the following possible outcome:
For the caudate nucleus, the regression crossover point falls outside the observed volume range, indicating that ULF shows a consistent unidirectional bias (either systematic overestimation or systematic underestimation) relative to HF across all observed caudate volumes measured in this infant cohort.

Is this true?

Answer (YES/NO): NO